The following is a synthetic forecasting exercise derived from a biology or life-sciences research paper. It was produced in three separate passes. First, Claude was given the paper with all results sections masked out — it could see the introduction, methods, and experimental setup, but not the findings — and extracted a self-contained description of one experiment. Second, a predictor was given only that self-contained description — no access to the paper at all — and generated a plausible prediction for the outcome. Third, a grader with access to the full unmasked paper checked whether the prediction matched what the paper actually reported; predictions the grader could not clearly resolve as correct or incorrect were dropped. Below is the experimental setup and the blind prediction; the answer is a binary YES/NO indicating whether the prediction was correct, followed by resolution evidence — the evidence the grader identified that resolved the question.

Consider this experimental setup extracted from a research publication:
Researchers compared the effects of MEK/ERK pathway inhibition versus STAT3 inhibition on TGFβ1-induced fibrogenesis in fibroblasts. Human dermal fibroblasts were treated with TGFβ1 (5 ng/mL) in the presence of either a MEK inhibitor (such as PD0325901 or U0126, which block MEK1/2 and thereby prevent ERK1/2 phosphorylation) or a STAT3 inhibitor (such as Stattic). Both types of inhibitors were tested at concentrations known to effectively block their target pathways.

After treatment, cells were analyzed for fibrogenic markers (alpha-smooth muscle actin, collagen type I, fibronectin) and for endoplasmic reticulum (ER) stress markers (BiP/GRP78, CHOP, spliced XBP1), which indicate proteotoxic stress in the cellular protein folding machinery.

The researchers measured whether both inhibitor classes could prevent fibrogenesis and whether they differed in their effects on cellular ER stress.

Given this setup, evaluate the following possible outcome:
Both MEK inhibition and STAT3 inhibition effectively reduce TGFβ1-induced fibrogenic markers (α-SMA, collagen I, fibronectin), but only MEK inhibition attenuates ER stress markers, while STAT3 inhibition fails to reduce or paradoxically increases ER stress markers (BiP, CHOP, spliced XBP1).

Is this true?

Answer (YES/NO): YES